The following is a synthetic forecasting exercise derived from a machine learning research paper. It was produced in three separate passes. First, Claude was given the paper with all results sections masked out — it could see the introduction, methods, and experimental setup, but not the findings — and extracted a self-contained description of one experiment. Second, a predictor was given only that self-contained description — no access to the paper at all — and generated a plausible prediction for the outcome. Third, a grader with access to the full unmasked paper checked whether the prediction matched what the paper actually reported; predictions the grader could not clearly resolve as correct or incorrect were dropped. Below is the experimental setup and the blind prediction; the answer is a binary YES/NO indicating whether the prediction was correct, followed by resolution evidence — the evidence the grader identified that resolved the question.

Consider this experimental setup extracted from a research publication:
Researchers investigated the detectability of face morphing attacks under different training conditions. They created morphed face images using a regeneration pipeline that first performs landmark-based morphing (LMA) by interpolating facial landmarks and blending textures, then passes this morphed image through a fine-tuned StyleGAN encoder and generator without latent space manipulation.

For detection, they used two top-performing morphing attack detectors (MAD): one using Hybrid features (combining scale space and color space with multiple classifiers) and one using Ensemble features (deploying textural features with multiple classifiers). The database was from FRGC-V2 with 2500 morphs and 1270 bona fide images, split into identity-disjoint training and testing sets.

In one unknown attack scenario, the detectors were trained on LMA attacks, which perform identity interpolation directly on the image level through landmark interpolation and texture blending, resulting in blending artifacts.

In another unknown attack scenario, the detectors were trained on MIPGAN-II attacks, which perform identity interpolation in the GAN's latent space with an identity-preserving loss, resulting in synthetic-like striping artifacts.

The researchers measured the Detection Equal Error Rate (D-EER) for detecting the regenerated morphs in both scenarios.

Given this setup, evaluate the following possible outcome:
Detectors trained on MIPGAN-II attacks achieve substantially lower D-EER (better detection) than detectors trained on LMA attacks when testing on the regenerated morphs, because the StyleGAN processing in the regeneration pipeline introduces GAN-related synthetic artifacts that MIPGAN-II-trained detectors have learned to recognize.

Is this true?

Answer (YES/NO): NO